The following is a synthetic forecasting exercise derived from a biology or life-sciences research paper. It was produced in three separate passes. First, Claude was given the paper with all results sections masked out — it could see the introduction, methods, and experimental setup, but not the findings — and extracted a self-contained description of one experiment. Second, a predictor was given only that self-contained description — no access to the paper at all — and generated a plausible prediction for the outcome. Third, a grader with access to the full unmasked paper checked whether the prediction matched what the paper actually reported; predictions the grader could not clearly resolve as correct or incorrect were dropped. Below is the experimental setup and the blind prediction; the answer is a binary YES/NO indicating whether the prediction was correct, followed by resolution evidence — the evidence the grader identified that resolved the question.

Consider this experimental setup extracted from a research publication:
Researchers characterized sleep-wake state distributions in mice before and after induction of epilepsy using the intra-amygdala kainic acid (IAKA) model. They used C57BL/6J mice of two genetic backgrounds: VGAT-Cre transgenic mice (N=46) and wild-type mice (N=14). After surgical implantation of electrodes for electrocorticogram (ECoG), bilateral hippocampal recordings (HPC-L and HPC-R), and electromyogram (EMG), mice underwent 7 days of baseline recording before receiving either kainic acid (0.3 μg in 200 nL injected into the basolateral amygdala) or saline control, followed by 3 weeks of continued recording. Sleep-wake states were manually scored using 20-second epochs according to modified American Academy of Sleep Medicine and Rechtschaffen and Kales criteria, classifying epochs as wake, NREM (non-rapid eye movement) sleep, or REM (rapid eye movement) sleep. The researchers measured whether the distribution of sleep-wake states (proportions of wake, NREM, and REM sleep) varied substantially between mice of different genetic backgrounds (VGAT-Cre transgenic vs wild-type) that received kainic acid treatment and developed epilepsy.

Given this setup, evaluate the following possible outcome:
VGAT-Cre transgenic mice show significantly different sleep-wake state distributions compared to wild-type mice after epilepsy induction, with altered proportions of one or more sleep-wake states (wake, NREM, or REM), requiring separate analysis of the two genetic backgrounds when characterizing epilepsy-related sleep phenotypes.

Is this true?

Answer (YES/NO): NO